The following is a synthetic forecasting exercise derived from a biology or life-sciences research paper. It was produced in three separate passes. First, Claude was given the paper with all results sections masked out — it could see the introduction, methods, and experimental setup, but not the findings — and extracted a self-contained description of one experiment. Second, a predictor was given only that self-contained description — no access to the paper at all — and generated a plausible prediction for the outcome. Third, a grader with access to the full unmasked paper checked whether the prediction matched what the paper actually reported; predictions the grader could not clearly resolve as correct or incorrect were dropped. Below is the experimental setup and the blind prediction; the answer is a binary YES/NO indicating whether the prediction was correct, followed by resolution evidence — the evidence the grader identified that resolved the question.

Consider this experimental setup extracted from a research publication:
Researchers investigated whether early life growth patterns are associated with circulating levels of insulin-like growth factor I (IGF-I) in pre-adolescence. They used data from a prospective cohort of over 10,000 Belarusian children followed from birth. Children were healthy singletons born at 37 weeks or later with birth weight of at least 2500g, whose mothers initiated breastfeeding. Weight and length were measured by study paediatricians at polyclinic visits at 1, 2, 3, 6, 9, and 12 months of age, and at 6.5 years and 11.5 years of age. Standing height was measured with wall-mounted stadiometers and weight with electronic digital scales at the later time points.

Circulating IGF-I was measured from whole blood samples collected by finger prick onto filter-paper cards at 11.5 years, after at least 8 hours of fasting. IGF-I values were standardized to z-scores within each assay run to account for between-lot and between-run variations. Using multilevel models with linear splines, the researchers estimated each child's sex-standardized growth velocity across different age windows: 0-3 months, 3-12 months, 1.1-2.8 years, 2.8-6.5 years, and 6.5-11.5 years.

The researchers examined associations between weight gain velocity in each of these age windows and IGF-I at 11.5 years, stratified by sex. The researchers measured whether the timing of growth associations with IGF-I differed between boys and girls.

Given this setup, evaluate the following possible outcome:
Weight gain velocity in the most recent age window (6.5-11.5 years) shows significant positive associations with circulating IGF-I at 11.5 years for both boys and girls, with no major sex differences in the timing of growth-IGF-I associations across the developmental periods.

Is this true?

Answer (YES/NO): NO